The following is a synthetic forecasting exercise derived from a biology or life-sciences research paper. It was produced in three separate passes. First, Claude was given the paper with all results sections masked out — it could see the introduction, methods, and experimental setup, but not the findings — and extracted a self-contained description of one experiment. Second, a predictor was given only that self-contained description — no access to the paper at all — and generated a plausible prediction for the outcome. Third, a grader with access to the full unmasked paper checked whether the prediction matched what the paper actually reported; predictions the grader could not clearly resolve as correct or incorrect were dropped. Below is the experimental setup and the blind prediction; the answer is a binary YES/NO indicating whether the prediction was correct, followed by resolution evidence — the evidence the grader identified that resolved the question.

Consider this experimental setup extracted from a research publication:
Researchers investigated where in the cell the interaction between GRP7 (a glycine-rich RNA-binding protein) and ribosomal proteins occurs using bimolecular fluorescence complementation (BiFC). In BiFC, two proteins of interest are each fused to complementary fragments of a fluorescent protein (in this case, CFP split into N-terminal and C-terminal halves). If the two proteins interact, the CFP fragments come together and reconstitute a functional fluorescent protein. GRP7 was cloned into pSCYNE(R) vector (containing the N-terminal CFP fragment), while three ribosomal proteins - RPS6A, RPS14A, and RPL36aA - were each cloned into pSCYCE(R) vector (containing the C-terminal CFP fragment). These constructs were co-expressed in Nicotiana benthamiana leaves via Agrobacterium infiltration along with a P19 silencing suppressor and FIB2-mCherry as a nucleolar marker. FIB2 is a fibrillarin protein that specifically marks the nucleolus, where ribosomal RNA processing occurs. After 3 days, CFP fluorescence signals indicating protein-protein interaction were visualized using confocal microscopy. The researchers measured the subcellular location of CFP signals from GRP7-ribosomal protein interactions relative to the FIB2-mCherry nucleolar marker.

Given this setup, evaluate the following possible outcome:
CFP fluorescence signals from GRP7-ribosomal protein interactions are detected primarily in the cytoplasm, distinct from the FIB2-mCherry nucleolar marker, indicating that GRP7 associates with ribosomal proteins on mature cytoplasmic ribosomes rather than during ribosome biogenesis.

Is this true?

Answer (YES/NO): NO